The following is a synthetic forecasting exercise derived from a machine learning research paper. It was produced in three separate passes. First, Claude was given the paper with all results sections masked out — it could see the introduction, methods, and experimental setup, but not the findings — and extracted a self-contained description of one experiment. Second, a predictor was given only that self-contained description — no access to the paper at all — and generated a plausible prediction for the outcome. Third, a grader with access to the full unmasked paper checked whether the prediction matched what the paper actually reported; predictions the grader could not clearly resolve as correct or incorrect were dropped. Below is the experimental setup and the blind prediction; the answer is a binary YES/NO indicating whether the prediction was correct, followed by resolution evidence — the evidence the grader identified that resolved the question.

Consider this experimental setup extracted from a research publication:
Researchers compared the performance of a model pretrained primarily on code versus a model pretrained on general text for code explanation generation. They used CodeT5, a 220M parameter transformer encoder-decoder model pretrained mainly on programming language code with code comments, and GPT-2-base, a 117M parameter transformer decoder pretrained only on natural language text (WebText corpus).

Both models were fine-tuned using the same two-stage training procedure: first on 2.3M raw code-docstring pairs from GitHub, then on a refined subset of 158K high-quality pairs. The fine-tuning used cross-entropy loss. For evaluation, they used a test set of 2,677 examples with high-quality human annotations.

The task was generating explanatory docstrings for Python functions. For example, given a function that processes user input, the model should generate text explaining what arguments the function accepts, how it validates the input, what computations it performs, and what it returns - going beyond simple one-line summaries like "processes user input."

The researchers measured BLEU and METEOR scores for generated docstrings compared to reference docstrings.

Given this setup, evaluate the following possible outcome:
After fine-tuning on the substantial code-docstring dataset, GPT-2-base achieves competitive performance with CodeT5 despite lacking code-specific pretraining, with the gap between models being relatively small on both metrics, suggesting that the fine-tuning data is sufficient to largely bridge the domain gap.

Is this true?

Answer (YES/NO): NO